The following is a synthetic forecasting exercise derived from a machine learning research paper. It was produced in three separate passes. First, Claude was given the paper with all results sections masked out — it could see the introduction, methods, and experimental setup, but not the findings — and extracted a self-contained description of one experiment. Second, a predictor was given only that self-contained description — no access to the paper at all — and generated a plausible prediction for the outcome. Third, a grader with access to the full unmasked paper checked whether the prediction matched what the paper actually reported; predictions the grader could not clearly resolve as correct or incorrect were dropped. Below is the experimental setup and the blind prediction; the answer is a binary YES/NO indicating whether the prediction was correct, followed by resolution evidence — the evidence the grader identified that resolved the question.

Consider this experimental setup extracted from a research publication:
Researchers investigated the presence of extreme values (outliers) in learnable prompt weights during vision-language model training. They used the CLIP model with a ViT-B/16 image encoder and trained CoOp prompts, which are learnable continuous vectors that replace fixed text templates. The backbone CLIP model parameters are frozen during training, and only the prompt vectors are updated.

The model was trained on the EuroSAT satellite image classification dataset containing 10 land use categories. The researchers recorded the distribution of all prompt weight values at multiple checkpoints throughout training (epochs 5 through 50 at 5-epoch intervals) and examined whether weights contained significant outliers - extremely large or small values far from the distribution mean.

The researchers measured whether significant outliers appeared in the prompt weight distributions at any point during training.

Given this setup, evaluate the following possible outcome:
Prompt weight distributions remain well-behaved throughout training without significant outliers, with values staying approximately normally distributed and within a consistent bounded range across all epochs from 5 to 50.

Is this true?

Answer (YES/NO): NO